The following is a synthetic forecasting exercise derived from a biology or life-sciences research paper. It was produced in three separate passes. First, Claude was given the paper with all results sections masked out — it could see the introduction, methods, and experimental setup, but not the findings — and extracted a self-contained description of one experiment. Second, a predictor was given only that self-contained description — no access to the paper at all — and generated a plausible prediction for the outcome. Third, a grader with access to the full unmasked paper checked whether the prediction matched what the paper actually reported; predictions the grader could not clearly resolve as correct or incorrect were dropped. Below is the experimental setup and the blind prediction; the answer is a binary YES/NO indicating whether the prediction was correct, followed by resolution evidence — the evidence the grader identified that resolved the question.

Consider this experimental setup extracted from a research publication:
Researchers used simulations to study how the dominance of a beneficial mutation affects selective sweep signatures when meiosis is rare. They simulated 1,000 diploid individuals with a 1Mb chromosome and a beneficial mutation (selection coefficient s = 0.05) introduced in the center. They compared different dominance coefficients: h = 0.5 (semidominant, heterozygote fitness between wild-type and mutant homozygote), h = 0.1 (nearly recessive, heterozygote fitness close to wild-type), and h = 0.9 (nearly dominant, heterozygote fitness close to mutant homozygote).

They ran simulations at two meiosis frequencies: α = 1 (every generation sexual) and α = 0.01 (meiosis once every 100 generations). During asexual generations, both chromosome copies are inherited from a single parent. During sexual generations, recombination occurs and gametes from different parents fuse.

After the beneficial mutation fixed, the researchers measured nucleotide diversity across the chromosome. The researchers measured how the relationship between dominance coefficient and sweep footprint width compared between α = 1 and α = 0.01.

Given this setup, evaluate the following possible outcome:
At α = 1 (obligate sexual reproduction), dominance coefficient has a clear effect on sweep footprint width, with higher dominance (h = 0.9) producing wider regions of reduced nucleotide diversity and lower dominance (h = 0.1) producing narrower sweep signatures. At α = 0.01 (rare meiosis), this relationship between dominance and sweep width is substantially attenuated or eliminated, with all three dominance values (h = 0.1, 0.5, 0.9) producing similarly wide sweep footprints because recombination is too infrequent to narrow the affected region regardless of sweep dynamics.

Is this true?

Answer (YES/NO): NO